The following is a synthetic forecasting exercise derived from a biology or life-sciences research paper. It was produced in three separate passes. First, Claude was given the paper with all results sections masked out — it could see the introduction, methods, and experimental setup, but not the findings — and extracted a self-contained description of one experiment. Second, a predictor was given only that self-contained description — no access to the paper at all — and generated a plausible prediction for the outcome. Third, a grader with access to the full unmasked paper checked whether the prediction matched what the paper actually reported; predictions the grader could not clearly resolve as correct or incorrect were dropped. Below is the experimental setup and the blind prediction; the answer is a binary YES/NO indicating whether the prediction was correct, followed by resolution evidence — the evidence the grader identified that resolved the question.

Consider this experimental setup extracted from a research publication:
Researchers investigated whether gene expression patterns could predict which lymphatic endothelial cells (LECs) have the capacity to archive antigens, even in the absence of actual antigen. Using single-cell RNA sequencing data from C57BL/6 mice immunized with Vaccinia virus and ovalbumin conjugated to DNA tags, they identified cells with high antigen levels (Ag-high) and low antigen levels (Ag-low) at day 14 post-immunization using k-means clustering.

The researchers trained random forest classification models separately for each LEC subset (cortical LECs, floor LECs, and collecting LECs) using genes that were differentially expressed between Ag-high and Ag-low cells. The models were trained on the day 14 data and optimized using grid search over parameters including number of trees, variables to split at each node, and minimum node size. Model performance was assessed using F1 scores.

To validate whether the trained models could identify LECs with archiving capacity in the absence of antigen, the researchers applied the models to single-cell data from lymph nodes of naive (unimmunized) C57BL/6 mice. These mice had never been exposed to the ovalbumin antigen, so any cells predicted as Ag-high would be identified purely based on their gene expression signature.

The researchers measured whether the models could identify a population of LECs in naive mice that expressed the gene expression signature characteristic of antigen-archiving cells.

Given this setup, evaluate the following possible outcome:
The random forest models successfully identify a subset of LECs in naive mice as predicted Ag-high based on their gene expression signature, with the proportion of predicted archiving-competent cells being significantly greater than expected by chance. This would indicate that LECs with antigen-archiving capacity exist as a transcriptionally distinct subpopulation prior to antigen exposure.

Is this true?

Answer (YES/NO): YES